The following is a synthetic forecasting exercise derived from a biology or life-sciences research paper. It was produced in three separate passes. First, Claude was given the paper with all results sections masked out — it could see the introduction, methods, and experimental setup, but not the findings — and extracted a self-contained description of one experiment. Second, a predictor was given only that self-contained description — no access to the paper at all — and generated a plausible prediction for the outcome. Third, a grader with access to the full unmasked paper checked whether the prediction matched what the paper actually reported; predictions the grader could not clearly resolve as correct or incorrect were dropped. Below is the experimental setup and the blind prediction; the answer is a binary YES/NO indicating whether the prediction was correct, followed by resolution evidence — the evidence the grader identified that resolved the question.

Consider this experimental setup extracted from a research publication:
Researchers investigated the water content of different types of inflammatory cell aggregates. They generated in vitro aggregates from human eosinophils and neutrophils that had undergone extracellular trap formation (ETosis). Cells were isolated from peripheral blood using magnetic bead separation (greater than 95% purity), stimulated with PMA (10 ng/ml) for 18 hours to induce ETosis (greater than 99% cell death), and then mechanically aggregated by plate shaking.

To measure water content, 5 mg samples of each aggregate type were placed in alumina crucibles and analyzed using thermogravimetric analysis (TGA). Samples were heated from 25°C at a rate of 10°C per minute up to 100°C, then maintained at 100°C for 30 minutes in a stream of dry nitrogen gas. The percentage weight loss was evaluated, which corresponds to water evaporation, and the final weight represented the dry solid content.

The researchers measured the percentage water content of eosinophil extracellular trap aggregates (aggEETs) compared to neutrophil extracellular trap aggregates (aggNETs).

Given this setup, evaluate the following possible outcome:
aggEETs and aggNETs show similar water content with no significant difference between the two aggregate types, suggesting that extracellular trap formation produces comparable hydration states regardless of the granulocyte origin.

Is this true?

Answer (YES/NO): NO